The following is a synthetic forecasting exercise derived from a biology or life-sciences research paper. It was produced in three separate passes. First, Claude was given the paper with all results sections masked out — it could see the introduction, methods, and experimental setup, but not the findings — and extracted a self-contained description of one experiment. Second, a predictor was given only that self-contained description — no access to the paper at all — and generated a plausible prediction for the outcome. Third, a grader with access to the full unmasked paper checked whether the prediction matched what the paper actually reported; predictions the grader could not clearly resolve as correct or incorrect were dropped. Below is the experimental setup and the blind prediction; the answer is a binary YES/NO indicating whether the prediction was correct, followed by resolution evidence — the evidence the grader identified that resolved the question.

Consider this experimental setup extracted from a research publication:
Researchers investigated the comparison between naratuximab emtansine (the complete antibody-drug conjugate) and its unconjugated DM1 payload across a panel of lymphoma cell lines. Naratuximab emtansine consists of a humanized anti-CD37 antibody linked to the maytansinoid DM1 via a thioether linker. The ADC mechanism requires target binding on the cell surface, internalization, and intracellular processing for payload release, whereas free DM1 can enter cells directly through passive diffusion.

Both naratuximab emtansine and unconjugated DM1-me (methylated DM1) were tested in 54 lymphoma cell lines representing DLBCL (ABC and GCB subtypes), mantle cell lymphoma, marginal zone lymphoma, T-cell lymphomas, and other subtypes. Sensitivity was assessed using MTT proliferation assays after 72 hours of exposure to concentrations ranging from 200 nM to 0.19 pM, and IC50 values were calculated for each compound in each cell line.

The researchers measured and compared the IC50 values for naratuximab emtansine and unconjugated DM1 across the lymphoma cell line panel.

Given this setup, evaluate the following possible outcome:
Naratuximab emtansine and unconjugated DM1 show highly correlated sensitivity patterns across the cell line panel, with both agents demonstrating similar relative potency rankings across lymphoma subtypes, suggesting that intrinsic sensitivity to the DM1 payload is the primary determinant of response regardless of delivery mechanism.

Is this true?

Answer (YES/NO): NO